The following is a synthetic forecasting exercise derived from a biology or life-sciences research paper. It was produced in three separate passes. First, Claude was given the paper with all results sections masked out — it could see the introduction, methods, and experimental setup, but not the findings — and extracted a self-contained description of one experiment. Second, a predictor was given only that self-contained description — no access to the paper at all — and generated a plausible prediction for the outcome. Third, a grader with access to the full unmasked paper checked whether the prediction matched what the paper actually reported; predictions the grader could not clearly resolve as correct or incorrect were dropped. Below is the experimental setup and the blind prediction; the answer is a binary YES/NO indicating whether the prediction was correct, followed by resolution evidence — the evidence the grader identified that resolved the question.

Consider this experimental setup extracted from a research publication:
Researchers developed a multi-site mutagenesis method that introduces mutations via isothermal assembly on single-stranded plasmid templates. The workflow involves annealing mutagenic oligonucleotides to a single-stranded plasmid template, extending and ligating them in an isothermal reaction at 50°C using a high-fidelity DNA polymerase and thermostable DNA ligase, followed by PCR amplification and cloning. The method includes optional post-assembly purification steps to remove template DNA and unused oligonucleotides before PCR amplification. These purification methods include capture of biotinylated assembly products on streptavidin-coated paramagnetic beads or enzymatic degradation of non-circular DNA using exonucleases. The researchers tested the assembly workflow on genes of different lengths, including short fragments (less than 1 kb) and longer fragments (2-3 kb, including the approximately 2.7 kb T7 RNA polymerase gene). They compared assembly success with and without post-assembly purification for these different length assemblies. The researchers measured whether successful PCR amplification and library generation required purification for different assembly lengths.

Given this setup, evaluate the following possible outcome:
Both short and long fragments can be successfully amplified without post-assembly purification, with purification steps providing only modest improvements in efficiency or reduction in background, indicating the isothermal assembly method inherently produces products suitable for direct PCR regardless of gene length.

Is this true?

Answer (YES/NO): NO